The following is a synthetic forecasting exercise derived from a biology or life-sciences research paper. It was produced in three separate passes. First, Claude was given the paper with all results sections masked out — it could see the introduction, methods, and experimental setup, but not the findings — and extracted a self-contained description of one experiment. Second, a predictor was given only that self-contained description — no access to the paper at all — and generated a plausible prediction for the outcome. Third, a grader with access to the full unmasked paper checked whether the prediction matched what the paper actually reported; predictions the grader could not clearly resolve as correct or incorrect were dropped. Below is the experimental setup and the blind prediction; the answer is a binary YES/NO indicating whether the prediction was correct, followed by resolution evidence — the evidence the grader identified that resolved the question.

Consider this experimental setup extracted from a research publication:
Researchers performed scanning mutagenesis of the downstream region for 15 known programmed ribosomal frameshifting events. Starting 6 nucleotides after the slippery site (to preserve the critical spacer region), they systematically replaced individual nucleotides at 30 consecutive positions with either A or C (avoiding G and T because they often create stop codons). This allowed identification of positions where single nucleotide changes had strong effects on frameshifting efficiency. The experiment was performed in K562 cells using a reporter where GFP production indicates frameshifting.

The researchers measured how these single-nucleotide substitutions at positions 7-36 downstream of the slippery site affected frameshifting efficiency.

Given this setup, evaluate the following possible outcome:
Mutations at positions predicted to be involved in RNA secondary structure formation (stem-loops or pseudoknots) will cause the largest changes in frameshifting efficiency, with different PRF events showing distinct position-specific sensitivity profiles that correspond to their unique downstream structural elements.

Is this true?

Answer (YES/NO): YES